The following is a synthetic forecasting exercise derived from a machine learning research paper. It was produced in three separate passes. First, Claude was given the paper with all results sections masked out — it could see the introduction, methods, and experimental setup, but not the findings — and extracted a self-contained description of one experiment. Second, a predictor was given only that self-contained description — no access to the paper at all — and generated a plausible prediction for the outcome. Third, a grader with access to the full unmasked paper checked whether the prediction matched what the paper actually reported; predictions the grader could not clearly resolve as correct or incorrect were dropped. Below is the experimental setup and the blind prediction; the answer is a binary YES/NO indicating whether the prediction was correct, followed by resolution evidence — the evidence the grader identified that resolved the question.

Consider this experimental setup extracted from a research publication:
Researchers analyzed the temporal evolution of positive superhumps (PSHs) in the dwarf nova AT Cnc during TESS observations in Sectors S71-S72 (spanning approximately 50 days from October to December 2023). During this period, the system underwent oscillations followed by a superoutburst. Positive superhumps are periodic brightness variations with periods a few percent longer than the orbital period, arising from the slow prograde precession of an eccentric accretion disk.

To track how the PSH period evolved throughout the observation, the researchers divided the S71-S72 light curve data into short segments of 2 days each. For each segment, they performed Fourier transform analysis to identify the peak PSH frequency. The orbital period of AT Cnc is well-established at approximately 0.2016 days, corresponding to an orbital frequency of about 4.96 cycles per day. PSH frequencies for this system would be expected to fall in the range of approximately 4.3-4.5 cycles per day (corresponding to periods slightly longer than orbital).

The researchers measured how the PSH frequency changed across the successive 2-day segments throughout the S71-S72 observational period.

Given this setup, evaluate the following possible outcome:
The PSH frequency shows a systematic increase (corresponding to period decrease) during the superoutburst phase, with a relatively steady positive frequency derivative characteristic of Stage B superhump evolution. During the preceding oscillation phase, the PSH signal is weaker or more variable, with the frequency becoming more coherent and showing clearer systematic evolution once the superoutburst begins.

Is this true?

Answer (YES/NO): NO